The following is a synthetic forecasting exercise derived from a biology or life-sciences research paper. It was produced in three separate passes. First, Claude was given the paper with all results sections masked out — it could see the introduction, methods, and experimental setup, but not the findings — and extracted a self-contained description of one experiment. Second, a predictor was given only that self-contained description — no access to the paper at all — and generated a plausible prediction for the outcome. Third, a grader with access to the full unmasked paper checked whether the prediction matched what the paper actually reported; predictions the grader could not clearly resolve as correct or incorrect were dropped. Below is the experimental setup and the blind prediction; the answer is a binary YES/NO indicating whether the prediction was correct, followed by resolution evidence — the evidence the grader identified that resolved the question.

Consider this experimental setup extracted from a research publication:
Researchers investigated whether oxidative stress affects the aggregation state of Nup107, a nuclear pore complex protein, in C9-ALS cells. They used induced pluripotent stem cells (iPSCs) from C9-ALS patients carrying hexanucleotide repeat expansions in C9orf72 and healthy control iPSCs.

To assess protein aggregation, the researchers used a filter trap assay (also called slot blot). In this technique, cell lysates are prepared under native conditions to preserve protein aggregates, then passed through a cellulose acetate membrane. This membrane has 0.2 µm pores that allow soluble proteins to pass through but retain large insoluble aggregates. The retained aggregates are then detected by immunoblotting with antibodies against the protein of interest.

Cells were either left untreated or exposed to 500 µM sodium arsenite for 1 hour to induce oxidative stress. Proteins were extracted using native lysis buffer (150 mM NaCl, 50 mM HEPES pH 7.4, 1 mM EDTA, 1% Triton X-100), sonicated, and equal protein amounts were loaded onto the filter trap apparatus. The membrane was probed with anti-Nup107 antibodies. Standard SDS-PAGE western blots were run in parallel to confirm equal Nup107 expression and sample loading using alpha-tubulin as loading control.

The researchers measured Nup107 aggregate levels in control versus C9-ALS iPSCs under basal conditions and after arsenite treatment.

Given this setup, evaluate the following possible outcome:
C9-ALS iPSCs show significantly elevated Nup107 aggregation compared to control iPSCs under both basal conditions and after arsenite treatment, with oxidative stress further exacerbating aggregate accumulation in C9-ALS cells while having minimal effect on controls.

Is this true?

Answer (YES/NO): NO